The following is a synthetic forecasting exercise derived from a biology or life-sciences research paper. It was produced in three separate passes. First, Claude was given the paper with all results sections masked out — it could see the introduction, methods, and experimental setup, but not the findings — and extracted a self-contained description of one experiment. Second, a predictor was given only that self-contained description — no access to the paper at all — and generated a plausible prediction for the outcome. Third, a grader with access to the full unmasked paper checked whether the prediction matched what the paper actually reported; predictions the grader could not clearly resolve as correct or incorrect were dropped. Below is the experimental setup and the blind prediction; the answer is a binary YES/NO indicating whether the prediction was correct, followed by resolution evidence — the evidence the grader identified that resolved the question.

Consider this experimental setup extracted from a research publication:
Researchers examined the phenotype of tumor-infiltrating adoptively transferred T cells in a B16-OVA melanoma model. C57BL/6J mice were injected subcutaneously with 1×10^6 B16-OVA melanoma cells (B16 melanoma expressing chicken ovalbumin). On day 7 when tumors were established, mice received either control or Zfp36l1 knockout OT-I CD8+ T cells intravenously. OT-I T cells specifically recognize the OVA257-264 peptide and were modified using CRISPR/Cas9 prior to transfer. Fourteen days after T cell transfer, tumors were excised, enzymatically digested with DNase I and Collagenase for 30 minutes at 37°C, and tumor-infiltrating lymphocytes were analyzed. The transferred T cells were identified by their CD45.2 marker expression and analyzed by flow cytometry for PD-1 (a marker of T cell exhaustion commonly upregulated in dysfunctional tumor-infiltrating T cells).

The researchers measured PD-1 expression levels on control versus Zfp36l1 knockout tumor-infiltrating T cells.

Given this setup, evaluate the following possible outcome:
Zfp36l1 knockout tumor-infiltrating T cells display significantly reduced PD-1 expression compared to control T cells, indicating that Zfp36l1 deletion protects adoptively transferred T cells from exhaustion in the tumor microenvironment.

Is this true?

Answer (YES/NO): NO